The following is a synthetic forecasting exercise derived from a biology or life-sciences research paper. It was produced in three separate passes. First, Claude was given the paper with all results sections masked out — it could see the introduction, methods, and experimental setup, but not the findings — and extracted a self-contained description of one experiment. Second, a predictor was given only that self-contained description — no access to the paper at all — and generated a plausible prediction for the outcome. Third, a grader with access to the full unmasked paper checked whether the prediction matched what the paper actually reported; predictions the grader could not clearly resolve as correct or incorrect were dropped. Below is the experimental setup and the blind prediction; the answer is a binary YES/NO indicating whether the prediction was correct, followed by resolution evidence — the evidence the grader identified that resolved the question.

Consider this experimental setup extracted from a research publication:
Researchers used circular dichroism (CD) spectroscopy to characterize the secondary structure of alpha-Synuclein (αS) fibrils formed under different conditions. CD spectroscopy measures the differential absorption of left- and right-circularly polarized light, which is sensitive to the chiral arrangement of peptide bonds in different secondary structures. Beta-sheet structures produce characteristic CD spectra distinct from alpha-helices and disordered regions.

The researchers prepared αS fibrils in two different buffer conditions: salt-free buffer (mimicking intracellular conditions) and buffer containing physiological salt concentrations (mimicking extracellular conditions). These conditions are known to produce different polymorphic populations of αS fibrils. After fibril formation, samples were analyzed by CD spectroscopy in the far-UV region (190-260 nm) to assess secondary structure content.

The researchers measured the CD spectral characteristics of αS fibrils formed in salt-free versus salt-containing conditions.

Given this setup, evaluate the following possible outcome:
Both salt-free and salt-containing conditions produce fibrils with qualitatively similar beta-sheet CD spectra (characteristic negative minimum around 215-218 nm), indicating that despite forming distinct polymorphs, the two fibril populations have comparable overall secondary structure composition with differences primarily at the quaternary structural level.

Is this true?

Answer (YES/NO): NO